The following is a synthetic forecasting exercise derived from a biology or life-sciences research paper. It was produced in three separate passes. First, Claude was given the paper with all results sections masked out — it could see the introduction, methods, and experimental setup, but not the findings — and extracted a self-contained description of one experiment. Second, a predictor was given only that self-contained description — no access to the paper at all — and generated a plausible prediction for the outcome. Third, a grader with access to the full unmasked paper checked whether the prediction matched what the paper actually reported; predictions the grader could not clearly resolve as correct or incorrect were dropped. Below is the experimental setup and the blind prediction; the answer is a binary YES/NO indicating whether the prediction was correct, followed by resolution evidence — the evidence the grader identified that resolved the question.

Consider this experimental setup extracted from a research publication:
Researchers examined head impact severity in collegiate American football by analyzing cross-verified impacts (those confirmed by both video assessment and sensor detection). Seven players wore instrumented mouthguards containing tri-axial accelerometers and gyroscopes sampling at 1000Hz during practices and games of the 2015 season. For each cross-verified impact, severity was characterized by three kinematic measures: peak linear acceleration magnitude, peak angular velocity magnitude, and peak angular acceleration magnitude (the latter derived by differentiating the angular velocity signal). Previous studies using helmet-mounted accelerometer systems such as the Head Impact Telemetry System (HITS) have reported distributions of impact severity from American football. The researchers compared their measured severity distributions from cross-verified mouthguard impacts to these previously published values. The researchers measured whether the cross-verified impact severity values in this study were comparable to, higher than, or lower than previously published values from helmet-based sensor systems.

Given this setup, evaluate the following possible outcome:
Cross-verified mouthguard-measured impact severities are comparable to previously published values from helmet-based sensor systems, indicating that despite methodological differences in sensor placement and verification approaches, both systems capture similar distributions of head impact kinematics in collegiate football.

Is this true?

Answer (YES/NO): YES